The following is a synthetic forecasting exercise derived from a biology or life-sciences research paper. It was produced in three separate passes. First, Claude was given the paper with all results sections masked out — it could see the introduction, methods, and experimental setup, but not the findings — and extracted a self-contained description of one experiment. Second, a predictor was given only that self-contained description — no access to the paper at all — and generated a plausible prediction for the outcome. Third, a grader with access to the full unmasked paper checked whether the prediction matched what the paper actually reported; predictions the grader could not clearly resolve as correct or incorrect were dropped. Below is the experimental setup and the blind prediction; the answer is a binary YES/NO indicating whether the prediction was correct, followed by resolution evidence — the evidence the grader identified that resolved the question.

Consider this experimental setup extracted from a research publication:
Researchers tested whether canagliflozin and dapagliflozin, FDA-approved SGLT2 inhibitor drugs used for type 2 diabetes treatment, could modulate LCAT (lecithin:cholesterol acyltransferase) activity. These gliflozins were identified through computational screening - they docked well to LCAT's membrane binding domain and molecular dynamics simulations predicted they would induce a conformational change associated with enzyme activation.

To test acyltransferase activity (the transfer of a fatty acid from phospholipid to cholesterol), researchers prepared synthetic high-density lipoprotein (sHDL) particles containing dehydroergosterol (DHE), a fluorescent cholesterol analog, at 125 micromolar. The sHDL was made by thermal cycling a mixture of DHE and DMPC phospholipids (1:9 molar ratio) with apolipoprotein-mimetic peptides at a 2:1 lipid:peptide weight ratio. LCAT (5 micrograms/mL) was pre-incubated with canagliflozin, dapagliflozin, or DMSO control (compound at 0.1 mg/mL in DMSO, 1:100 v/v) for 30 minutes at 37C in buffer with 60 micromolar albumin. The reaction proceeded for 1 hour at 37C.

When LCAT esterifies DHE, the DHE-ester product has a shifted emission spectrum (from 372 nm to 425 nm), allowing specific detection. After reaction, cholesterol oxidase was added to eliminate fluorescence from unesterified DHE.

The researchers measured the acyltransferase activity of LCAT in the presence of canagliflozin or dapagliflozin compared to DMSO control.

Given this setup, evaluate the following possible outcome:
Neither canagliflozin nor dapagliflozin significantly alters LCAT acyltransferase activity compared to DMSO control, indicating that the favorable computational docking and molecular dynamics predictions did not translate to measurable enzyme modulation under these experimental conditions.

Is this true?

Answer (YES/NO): NO